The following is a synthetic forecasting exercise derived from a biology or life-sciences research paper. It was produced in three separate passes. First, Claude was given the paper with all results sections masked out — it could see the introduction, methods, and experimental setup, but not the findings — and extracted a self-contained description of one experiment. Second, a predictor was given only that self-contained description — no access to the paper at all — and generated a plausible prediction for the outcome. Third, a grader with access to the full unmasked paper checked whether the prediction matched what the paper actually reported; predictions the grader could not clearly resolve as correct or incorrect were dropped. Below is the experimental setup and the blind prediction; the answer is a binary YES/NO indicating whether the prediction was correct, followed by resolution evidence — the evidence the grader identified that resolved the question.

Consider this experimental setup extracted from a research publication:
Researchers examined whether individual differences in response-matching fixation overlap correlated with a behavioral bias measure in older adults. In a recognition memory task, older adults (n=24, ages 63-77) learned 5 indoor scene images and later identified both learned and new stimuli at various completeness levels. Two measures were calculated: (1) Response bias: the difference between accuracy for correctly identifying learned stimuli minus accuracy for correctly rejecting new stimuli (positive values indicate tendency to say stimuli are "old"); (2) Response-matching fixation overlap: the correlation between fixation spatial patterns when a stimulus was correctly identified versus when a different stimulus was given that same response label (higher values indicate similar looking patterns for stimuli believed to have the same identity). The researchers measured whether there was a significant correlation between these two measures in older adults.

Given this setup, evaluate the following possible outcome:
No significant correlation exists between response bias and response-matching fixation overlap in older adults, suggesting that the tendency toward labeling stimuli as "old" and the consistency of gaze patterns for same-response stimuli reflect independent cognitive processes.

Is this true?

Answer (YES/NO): NO